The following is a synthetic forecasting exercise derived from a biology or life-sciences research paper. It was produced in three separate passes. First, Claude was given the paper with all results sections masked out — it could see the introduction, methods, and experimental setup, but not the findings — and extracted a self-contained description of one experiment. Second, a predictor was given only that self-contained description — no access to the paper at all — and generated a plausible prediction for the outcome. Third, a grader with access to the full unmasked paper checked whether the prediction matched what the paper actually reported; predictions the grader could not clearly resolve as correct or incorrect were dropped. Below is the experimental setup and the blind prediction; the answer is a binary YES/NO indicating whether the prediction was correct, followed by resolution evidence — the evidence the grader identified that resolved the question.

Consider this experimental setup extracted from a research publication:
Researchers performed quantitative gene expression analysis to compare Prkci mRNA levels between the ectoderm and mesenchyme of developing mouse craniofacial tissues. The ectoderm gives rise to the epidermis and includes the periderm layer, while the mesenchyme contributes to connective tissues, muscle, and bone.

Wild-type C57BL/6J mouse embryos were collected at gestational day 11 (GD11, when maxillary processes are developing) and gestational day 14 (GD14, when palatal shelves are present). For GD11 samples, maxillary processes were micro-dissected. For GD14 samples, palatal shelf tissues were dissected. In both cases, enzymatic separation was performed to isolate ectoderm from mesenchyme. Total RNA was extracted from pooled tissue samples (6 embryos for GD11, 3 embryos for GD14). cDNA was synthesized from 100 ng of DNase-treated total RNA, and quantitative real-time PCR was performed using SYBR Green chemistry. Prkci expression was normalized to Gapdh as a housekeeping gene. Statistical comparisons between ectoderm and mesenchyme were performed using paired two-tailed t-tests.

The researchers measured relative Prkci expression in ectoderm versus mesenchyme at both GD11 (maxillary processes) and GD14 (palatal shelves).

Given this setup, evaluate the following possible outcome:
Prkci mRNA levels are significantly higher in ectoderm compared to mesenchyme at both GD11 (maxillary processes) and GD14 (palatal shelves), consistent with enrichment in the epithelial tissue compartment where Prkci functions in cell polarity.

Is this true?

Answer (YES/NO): YES